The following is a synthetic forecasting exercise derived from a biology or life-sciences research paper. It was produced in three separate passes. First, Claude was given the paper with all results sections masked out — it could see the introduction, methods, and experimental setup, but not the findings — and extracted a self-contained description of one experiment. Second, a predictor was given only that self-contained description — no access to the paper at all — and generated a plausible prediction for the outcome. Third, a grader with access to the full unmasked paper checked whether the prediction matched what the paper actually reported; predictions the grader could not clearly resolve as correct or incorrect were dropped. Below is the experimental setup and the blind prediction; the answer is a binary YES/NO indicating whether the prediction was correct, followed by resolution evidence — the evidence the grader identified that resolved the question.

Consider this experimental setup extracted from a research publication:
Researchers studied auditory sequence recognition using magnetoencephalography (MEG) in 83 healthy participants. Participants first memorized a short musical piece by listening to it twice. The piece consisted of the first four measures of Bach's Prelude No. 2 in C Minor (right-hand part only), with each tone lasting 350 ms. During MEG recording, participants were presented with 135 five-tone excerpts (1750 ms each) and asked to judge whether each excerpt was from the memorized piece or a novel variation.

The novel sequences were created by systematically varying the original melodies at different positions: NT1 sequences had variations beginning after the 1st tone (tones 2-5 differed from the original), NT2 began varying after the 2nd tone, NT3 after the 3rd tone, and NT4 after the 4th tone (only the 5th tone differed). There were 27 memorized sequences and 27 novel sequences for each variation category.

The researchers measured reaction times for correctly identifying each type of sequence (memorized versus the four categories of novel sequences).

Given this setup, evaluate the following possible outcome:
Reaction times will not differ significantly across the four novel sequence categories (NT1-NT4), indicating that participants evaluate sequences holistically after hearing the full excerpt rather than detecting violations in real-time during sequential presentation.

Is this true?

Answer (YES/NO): NO